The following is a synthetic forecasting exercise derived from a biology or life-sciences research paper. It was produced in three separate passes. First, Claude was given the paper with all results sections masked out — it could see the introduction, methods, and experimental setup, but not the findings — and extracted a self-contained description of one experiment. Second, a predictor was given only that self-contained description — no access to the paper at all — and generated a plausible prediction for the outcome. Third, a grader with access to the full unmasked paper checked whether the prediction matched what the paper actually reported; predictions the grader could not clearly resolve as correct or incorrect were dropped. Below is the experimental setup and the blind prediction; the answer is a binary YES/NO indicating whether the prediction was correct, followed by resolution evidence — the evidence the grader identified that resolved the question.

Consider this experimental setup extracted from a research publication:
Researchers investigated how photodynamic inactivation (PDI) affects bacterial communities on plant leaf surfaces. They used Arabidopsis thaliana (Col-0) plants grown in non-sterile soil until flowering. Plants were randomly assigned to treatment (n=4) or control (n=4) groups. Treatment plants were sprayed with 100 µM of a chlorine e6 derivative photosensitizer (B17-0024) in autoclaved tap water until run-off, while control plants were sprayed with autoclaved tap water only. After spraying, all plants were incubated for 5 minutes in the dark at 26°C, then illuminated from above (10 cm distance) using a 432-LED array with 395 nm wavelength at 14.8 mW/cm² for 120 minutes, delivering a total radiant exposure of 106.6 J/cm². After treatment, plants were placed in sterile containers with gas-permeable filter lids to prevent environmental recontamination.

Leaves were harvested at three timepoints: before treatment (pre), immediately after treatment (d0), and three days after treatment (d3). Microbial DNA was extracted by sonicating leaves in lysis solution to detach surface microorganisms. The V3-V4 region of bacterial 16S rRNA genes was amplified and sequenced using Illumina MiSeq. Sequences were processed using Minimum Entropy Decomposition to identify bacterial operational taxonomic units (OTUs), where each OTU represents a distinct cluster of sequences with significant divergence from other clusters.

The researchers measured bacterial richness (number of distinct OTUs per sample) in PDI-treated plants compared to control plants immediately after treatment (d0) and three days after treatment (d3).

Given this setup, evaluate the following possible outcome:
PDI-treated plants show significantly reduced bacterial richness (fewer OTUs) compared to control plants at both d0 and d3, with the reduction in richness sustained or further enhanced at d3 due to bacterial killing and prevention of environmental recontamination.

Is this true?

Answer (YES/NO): YES